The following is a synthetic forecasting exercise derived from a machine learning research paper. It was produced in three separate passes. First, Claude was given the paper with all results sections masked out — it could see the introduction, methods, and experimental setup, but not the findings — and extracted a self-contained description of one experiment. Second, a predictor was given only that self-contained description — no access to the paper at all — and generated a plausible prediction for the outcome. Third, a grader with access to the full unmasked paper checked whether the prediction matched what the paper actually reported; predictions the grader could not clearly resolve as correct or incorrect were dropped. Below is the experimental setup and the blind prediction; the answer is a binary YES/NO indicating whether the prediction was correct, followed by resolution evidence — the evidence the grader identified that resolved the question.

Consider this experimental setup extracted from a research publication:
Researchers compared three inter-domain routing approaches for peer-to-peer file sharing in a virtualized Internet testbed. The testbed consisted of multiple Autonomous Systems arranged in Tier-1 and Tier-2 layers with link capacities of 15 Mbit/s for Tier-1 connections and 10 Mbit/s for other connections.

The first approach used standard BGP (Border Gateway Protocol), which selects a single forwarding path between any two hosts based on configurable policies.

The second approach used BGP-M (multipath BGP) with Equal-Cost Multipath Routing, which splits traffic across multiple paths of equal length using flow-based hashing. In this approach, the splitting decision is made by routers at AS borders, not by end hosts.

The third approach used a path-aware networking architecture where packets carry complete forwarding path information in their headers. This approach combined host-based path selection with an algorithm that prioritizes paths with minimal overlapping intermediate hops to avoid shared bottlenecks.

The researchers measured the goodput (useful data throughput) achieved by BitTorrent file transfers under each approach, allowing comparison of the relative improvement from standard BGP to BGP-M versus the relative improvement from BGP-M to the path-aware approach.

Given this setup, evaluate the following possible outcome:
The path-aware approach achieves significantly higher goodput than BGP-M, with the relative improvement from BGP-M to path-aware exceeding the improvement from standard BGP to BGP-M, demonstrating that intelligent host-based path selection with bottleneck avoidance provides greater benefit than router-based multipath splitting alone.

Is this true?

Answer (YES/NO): YES